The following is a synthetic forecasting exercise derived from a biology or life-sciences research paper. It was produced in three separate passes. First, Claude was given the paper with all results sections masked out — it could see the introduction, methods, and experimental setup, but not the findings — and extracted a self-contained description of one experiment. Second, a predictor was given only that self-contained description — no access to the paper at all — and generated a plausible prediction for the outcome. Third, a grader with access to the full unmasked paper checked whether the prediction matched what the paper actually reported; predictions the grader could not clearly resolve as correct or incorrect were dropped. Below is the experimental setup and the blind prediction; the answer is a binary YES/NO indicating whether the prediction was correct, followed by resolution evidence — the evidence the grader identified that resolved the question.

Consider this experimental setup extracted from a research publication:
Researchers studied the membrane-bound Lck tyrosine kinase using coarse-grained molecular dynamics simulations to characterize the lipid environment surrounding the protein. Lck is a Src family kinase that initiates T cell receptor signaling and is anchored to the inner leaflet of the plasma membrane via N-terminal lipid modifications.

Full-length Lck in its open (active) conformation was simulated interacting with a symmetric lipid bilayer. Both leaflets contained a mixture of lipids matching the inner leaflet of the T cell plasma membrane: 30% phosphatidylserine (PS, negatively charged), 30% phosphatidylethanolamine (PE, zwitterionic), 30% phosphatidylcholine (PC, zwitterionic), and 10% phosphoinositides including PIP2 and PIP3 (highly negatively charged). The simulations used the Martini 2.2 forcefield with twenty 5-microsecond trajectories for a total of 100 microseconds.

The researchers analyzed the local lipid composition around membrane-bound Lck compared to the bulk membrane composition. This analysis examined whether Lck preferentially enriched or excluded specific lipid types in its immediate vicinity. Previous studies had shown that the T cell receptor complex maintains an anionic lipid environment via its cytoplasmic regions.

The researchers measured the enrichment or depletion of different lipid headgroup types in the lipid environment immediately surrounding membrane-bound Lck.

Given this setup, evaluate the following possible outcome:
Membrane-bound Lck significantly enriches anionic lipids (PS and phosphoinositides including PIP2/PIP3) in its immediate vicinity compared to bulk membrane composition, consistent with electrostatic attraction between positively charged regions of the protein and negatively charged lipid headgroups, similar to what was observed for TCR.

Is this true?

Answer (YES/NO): NO